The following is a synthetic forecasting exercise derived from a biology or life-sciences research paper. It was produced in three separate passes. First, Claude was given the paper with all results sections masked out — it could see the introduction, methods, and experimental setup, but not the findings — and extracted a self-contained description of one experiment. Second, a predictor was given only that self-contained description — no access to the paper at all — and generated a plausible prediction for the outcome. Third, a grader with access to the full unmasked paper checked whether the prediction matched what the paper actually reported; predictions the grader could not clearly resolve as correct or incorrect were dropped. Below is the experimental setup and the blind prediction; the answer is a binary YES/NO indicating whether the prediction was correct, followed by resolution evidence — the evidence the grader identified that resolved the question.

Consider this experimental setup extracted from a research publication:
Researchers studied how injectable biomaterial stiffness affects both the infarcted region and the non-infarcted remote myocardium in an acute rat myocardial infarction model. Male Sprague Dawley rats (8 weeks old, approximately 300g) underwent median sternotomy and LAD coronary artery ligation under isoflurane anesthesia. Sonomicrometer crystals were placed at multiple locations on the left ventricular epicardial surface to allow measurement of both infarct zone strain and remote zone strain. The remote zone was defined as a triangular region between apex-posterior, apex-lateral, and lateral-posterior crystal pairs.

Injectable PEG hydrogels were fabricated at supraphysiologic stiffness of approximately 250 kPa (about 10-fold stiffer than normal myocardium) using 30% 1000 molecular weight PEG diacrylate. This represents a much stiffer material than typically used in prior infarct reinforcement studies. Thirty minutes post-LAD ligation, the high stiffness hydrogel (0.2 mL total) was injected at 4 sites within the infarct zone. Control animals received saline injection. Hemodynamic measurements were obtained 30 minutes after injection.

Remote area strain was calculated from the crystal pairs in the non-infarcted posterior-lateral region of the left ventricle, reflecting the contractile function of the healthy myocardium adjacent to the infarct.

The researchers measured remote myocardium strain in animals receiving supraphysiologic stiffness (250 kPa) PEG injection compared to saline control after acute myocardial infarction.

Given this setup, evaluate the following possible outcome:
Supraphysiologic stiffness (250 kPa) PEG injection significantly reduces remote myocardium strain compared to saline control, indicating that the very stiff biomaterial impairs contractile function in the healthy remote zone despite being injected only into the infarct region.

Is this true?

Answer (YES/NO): NO